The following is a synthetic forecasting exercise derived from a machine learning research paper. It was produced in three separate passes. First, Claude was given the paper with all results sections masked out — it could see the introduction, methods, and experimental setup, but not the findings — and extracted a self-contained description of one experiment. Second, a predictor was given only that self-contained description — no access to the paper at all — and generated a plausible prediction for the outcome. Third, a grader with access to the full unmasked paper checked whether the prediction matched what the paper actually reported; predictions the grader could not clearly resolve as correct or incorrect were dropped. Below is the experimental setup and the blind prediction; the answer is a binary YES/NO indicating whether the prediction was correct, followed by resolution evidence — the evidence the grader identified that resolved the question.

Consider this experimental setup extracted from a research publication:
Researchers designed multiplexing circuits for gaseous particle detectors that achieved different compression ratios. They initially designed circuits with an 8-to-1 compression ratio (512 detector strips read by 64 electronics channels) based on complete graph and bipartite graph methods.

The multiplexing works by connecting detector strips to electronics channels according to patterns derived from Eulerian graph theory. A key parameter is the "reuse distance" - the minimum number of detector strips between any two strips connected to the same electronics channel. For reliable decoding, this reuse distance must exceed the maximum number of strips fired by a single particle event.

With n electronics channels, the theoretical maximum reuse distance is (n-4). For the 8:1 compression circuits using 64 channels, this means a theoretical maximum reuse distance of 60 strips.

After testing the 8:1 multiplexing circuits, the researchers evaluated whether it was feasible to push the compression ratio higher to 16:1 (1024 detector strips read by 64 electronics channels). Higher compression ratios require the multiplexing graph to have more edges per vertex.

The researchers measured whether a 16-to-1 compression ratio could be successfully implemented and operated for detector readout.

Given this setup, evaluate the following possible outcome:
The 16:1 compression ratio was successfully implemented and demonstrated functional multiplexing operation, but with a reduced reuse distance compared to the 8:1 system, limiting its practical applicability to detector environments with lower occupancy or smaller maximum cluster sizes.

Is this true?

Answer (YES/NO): NO